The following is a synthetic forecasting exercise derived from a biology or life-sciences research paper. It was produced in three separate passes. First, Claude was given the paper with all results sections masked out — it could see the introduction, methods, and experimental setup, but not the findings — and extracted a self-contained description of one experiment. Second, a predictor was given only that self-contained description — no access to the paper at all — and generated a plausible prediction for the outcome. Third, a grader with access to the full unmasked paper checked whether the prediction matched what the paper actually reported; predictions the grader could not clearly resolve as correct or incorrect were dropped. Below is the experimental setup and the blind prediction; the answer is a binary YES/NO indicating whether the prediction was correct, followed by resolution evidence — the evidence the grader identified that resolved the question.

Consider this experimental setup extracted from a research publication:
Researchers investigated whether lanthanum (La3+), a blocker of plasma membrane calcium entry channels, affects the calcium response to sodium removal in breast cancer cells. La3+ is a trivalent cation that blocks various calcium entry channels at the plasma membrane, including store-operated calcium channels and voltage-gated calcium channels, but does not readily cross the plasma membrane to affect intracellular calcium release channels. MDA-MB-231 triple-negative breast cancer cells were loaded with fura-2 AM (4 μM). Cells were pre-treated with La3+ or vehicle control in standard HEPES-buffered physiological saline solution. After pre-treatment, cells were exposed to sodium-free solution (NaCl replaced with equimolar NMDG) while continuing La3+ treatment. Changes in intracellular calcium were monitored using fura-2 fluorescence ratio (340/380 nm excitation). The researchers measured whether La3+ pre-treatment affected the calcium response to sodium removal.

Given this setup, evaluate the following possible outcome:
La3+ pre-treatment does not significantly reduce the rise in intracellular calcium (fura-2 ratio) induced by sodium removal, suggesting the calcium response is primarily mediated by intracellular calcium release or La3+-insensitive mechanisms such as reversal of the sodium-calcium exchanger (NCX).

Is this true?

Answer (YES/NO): YES